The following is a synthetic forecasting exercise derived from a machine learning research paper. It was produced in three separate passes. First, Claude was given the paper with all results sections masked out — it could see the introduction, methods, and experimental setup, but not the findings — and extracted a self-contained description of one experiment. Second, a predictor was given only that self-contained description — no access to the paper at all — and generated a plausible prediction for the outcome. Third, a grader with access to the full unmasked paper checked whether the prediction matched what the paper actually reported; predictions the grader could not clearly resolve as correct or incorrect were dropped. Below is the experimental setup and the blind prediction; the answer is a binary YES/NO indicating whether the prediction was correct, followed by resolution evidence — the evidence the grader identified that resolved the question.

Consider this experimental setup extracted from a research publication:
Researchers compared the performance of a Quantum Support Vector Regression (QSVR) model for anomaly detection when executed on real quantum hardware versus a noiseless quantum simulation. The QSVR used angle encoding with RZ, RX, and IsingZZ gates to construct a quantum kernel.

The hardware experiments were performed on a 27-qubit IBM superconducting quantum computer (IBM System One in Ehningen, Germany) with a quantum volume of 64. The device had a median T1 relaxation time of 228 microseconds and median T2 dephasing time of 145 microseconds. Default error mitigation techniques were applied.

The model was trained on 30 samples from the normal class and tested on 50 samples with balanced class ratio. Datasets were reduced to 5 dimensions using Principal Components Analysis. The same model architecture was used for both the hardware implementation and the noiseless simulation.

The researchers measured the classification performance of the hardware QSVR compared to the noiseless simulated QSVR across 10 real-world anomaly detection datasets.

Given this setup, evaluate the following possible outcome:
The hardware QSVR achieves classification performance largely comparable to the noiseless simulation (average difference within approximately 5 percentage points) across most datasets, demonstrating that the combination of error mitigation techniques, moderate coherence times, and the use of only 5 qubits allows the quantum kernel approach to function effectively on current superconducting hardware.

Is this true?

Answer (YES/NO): YES